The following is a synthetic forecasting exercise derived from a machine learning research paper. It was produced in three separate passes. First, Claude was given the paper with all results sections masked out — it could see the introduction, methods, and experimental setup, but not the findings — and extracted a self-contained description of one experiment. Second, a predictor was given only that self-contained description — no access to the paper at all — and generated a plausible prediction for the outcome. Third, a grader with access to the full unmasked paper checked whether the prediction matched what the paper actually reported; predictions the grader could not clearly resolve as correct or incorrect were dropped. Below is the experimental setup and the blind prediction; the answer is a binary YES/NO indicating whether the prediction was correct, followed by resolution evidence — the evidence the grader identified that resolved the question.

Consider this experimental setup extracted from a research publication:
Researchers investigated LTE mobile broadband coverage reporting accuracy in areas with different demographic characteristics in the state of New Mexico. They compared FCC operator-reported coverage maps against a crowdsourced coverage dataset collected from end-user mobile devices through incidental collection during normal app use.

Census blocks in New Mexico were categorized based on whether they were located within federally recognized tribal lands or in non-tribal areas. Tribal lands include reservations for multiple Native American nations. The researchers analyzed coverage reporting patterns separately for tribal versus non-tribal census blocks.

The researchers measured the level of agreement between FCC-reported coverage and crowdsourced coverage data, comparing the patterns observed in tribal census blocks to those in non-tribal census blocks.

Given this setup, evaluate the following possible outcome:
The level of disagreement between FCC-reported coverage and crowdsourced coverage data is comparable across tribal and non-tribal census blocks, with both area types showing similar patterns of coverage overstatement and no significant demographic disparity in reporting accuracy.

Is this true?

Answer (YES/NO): NO